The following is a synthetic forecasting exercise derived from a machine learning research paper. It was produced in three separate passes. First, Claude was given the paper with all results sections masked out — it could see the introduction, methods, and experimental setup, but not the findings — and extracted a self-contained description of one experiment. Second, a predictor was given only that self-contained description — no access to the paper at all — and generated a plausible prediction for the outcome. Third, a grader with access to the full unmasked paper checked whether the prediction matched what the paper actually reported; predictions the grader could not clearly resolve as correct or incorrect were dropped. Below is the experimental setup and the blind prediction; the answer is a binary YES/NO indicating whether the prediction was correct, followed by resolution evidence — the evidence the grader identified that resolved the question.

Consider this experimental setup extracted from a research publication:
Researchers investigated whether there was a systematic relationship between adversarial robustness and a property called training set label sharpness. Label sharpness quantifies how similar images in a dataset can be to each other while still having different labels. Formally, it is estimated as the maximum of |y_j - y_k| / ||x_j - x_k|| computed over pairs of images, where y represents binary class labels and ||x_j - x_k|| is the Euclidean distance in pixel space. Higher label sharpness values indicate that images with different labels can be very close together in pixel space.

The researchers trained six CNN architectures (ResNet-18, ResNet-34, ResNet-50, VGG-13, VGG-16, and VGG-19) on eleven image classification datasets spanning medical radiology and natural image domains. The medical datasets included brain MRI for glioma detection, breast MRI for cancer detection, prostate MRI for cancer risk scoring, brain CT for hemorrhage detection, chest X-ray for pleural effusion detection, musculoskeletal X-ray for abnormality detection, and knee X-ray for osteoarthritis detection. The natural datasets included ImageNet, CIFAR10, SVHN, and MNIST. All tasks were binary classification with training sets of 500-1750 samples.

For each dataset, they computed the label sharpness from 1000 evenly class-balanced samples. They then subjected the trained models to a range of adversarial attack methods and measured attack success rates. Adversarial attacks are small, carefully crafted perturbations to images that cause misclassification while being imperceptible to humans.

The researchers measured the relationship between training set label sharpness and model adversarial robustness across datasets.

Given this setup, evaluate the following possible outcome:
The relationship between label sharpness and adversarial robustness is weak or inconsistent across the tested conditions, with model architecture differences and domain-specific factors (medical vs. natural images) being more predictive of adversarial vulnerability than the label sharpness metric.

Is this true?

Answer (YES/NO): NO